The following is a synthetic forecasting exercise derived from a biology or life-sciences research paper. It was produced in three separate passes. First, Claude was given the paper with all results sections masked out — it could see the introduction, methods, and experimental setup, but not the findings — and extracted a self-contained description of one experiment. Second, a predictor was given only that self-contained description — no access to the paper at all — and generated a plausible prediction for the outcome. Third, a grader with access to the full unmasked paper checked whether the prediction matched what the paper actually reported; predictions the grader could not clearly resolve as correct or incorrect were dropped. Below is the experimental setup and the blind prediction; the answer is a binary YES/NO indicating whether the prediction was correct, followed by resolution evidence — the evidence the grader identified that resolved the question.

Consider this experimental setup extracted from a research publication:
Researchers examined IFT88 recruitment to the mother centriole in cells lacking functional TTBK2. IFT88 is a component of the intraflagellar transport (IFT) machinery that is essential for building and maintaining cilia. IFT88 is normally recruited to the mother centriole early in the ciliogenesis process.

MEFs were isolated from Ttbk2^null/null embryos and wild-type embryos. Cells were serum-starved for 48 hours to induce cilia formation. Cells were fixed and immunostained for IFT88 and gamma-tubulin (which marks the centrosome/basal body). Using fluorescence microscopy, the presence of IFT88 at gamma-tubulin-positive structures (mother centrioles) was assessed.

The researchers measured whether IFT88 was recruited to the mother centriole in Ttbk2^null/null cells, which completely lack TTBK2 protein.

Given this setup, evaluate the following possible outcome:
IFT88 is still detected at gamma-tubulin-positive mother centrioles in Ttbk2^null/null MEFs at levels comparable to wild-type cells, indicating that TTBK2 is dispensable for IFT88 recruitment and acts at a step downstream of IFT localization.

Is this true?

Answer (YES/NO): NO